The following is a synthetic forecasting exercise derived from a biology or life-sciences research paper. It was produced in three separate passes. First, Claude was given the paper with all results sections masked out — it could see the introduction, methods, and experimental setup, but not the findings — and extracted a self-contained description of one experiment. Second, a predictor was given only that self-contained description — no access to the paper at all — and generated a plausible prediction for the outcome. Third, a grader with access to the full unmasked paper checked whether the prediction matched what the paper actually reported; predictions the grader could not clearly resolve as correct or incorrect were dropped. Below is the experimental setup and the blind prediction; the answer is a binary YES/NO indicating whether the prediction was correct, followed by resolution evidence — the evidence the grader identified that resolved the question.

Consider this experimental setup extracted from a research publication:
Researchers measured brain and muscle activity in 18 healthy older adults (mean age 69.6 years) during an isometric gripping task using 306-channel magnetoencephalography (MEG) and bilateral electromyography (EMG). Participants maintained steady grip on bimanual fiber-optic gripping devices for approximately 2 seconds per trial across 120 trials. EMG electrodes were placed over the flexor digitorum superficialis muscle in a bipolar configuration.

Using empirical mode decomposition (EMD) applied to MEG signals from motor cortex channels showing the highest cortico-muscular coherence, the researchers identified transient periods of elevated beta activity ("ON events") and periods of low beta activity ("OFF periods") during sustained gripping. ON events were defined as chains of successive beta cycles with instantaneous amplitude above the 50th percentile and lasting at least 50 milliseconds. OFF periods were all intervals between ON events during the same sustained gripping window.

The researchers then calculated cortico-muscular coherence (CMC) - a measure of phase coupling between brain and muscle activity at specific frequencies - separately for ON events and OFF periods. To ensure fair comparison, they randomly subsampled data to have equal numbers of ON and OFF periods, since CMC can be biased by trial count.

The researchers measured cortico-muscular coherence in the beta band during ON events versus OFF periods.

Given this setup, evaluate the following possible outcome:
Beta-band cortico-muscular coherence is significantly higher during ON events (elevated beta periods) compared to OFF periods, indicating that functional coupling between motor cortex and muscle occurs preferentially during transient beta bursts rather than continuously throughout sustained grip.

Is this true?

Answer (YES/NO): YES